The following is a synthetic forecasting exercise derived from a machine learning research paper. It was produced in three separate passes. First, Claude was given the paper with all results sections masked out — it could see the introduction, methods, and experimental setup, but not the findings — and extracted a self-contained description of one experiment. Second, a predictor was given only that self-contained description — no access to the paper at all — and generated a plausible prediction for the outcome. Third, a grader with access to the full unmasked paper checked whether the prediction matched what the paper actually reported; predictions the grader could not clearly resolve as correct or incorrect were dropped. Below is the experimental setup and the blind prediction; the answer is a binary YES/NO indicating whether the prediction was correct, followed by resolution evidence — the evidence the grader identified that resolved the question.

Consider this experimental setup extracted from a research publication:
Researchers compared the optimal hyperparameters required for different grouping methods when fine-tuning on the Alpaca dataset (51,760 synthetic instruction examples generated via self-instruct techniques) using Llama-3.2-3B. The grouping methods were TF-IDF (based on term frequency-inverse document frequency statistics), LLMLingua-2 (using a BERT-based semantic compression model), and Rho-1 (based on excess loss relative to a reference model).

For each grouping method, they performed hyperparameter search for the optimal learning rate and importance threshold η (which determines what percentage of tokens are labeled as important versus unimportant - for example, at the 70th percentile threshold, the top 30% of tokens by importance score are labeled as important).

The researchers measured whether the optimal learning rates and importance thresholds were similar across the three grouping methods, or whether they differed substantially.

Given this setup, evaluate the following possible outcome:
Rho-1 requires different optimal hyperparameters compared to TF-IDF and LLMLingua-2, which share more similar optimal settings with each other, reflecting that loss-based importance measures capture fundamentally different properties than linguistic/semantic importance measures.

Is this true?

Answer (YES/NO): NO